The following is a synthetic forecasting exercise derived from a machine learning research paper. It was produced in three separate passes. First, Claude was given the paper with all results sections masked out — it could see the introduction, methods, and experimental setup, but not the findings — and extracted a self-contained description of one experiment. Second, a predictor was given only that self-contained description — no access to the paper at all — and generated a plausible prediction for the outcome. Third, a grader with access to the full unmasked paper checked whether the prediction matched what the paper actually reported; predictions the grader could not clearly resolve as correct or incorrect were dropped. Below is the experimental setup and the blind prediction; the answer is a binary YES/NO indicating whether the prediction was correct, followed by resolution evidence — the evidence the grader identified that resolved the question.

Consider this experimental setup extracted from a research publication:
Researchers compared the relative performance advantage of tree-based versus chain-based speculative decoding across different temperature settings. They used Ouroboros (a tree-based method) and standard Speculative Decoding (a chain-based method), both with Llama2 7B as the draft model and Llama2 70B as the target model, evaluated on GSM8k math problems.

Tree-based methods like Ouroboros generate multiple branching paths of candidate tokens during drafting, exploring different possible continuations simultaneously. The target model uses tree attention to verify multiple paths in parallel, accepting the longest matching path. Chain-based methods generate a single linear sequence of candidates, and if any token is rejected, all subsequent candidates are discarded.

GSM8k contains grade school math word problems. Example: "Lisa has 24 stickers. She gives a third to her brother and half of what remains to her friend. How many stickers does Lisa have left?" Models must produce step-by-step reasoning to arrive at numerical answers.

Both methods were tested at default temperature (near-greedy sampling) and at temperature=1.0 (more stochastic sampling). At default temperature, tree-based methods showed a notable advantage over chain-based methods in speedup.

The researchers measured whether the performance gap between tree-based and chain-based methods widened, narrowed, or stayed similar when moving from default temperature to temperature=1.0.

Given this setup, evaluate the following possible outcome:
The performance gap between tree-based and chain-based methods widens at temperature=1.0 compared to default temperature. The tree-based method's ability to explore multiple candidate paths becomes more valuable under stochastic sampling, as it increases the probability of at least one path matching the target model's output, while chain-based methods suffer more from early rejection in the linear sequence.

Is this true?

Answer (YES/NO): NO